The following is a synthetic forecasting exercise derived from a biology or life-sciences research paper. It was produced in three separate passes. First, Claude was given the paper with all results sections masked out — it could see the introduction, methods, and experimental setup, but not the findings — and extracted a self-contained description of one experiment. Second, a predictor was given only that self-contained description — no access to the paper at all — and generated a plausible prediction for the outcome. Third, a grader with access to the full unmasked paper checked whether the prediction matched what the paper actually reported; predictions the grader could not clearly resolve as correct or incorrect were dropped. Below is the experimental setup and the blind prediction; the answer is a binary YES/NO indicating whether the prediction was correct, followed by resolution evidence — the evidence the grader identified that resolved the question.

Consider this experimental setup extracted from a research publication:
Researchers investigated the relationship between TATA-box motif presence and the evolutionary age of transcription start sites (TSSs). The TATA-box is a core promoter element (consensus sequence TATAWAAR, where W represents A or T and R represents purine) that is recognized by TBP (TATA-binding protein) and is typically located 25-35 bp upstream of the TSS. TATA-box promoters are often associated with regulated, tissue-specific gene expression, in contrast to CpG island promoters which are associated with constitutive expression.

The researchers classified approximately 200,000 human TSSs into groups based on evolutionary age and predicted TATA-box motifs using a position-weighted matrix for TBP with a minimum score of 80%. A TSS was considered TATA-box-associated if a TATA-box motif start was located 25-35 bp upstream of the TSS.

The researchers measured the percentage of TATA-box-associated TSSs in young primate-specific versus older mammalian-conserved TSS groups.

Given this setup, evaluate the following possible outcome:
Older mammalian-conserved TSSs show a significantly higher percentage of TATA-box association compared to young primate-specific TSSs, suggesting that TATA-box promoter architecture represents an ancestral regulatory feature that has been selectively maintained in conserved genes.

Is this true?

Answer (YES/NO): NO